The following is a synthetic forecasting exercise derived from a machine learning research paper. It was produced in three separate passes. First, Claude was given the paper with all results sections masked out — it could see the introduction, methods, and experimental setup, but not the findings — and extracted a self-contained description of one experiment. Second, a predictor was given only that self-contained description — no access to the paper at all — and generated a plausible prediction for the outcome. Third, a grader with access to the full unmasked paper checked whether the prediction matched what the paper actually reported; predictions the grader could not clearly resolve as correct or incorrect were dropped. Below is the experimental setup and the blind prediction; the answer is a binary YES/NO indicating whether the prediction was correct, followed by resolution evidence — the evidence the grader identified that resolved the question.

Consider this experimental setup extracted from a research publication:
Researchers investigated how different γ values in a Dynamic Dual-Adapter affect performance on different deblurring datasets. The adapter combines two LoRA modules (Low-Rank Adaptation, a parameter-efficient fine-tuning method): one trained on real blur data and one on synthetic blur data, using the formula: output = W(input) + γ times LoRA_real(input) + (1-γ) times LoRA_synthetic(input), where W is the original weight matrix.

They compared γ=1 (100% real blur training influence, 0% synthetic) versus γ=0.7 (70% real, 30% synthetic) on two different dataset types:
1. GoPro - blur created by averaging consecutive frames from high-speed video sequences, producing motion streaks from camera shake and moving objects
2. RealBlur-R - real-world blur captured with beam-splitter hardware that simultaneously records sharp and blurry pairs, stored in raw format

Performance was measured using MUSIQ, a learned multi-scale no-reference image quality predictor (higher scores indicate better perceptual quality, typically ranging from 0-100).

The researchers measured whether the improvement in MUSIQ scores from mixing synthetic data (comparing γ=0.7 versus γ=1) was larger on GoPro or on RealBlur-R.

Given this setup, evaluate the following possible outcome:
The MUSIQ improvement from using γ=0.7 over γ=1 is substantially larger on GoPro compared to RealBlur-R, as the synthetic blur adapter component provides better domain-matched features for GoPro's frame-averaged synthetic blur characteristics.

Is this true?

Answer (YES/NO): YES